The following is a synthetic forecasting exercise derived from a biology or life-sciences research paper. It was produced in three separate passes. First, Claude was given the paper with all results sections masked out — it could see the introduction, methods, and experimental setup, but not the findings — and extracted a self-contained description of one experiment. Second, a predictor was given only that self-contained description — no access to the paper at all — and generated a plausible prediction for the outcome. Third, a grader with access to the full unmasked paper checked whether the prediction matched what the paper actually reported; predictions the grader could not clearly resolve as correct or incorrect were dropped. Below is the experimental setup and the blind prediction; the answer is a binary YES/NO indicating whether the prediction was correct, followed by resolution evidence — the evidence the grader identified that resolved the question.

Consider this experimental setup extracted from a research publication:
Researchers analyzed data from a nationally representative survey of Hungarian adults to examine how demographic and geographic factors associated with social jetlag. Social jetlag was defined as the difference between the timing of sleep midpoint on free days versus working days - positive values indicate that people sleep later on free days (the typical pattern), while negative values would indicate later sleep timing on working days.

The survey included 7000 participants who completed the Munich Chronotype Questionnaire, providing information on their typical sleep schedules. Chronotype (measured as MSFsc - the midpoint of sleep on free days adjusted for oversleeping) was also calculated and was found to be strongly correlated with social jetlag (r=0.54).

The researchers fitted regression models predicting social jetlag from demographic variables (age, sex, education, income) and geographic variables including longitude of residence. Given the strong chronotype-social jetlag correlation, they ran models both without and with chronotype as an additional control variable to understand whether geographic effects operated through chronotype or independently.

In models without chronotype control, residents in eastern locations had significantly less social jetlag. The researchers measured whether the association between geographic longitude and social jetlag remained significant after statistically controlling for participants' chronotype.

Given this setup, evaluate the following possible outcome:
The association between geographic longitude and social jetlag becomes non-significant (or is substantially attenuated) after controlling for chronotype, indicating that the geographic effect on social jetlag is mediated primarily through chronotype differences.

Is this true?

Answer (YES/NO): YES